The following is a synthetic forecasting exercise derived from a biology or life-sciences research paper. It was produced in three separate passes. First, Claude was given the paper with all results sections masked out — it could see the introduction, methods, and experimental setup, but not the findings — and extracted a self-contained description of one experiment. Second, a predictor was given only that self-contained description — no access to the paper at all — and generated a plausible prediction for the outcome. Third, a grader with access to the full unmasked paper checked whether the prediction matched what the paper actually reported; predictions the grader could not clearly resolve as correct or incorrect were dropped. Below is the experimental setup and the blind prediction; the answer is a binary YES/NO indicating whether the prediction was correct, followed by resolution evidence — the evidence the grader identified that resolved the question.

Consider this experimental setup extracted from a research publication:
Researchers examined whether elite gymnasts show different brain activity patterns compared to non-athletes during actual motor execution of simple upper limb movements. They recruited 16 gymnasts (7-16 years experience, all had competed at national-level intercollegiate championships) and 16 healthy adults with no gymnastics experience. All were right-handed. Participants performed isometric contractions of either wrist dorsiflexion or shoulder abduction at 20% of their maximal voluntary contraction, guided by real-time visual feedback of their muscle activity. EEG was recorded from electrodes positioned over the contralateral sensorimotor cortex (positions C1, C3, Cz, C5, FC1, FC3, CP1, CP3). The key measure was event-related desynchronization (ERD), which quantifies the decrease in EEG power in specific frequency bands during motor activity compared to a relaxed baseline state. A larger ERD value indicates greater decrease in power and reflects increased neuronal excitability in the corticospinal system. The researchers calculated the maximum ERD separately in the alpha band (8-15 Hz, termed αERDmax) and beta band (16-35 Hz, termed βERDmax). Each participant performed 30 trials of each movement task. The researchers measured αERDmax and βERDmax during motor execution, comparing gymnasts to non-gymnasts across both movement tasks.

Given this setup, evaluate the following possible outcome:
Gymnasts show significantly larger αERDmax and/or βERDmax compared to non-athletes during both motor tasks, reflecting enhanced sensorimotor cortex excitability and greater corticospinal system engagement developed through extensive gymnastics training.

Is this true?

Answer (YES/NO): NO